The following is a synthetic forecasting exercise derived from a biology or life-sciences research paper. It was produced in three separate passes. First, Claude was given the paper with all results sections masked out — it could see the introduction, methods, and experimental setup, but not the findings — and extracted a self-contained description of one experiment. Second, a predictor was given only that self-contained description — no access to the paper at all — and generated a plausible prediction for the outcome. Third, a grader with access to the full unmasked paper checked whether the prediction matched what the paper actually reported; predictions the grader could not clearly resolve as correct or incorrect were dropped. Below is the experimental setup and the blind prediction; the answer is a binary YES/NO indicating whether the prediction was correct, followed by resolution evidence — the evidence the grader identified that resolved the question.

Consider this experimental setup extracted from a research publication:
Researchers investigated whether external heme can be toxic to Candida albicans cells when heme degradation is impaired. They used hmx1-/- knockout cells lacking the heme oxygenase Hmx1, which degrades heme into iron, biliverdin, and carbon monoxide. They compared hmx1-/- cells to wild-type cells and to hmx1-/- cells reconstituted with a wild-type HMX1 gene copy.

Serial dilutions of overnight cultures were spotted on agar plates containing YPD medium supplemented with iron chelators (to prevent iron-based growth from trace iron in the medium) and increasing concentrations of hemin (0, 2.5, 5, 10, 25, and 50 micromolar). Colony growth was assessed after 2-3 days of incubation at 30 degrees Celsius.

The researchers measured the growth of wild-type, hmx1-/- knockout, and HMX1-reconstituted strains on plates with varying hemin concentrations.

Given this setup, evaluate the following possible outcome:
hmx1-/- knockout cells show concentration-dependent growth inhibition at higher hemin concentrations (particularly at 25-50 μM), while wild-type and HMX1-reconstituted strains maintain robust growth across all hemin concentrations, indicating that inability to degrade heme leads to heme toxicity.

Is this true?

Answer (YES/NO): YES